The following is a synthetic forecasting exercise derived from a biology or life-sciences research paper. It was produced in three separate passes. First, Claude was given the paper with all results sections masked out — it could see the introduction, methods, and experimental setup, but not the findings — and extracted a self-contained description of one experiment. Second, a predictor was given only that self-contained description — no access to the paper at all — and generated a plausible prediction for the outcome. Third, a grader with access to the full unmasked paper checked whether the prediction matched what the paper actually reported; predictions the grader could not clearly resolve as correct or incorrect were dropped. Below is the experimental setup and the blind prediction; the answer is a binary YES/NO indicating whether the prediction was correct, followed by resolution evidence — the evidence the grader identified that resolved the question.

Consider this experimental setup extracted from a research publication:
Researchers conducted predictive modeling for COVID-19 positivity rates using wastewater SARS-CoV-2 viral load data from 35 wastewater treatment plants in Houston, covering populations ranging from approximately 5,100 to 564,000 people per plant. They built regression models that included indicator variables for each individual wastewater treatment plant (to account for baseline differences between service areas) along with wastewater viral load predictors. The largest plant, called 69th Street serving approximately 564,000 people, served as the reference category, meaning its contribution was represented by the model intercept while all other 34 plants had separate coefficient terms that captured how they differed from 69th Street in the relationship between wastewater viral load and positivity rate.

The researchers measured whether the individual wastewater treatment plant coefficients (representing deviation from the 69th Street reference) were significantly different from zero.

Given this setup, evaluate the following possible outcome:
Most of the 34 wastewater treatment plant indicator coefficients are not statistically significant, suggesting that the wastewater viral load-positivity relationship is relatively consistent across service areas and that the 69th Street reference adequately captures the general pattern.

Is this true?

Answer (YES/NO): NO